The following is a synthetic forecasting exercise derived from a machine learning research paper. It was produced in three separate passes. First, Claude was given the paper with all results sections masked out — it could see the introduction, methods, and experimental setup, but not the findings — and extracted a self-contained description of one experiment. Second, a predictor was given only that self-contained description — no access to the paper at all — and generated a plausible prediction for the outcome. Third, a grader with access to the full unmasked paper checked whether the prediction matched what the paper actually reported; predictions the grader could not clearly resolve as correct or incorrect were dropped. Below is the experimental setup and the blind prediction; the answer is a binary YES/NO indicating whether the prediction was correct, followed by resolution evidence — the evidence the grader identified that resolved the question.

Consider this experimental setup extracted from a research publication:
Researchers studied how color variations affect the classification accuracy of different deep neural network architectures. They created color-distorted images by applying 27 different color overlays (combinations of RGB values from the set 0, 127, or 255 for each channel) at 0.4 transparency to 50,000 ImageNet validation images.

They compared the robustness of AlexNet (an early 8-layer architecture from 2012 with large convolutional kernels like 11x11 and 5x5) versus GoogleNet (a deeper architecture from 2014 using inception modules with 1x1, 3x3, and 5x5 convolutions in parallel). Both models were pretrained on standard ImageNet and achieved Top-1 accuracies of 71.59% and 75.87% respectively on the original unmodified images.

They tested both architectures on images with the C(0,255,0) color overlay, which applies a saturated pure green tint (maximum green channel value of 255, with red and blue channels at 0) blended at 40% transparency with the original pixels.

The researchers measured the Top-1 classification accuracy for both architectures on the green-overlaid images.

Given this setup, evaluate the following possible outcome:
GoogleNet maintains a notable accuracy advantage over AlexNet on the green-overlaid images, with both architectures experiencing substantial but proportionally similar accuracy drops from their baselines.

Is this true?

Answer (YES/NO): NO